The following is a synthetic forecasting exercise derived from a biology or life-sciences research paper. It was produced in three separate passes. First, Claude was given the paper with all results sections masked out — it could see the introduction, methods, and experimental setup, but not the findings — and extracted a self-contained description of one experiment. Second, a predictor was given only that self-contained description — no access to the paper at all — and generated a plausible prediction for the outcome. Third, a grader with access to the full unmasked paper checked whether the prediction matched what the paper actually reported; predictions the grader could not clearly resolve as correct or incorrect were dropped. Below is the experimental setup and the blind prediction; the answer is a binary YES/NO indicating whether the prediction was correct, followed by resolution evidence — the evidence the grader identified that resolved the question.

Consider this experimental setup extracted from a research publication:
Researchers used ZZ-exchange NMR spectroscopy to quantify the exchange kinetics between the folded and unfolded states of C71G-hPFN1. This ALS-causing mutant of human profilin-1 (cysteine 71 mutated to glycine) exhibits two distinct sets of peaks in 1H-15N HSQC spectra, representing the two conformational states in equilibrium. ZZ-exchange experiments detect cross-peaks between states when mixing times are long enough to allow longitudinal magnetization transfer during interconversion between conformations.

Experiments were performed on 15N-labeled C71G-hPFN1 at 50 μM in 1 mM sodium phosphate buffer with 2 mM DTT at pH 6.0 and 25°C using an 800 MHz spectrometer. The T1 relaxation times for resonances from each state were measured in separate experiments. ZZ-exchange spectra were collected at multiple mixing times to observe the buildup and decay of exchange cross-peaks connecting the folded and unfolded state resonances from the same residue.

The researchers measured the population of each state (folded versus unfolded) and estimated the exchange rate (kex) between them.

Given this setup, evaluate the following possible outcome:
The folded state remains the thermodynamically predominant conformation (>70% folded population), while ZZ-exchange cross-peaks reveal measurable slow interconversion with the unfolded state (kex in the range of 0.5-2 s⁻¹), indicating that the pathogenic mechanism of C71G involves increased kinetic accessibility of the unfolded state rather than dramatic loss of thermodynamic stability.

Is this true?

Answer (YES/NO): NO